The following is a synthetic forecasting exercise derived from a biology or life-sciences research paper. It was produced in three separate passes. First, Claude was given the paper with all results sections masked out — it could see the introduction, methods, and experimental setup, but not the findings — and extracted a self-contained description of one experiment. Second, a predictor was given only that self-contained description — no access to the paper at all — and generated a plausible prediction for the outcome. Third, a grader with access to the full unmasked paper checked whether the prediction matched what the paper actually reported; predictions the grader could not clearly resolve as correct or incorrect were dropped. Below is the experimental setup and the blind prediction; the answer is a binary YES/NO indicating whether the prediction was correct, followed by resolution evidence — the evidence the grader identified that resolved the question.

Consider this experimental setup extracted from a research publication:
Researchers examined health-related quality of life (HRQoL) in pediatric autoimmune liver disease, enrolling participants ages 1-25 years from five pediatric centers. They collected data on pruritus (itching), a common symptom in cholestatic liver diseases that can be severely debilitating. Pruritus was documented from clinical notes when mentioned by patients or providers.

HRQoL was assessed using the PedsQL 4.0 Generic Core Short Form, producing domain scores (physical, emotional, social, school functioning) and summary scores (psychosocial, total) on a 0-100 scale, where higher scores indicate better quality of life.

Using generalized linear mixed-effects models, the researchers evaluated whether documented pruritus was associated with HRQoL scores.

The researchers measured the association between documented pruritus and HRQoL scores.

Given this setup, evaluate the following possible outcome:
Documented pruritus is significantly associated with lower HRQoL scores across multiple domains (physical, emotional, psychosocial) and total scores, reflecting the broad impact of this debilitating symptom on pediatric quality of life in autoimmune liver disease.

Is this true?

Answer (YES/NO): YES